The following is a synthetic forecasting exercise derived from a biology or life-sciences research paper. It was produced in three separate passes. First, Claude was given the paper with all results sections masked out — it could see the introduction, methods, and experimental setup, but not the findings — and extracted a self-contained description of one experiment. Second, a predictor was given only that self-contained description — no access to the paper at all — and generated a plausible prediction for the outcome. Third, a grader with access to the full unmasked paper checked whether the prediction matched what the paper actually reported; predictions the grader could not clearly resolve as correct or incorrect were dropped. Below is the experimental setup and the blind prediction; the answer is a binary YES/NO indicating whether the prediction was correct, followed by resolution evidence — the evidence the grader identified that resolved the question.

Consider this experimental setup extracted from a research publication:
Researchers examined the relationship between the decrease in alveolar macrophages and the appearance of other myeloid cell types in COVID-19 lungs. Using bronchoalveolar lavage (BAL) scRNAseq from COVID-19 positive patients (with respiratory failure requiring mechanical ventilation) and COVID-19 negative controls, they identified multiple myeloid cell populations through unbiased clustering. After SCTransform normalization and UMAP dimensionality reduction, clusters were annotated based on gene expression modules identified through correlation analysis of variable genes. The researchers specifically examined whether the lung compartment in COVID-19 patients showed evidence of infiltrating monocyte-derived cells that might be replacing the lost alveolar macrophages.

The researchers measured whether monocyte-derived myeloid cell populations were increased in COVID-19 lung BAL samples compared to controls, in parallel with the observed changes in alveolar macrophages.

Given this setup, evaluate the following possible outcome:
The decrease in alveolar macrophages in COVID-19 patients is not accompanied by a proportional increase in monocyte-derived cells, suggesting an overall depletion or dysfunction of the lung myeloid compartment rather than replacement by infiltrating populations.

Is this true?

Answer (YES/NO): NO